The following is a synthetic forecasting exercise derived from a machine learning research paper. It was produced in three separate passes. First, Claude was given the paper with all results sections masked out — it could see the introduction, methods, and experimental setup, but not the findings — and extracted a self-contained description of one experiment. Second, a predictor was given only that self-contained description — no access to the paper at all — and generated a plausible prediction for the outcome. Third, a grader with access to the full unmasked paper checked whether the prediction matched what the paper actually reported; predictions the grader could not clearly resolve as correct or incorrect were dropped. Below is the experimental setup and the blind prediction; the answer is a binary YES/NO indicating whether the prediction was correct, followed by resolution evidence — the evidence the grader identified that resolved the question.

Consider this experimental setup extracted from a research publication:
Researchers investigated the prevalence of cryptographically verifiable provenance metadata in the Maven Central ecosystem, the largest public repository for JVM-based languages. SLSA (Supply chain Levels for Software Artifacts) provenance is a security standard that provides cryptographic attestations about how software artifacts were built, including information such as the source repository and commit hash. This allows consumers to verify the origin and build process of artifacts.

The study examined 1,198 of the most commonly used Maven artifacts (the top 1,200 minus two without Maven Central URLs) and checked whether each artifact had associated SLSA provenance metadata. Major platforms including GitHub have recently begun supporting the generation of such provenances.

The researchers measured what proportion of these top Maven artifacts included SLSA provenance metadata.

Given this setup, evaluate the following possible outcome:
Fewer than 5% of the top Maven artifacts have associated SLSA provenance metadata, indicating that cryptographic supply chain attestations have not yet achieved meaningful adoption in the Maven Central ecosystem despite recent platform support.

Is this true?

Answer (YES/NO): YES